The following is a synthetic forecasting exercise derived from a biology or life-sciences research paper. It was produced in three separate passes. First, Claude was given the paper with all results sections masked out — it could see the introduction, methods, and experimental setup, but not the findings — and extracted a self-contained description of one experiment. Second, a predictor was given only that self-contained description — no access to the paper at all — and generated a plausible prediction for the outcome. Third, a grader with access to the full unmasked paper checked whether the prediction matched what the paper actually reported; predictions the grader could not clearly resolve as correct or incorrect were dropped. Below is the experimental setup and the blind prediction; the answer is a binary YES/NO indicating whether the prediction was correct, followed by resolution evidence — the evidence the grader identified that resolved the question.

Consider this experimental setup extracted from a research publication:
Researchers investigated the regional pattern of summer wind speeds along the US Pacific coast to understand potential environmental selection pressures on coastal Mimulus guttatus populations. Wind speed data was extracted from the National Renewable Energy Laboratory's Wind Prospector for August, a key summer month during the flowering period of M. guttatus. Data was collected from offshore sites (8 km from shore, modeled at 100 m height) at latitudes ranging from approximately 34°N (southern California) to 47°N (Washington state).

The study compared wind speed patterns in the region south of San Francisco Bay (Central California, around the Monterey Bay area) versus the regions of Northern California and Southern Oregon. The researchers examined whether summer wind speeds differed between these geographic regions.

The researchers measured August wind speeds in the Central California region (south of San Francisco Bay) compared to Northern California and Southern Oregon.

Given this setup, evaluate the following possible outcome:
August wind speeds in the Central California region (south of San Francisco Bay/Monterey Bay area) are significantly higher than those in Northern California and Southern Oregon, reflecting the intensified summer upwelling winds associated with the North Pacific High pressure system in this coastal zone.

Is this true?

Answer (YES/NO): NO